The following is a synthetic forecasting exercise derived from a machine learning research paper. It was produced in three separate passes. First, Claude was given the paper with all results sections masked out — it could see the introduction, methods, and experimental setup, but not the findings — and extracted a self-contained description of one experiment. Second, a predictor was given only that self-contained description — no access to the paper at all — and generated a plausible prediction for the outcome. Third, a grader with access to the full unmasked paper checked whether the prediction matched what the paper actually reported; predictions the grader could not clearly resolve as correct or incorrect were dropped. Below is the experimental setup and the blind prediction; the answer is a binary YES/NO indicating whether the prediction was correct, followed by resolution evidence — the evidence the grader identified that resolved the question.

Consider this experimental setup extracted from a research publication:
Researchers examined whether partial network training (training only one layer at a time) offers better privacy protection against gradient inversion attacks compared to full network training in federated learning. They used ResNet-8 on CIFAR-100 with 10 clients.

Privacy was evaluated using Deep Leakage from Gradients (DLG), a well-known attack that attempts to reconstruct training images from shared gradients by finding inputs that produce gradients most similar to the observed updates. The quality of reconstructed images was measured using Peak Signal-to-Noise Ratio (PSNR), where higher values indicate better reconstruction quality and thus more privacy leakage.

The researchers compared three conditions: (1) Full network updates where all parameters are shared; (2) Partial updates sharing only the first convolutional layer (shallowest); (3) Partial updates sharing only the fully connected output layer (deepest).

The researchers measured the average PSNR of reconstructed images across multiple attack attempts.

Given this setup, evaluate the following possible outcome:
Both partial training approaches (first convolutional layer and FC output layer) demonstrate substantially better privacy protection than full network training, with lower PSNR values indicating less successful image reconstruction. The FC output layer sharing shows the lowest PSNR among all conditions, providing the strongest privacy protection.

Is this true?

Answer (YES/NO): NO